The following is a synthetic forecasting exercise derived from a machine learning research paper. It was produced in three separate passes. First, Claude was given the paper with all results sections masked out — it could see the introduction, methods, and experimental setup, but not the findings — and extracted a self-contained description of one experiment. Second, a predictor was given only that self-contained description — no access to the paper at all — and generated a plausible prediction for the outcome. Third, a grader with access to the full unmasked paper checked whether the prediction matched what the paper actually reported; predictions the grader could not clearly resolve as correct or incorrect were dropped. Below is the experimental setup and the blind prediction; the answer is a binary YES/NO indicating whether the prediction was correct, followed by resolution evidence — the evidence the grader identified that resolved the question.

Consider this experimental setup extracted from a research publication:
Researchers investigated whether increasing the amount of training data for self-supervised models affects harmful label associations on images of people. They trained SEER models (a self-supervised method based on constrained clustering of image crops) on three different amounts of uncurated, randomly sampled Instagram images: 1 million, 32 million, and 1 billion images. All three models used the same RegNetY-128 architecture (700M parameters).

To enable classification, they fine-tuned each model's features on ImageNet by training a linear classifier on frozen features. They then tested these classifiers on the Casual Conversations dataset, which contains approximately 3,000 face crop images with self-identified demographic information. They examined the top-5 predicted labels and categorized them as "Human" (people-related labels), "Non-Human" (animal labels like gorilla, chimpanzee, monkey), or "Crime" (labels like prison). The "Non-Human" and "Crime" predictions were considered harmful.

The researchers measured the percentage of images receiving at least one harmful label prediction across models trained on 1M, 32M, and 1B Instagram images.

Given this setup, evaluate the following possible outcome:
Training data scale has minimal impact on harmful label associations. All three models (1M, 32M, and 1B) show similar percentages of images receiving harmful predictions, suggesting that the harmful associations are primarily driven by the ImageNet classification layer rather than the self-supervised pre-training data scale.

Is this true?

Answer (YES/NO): NO